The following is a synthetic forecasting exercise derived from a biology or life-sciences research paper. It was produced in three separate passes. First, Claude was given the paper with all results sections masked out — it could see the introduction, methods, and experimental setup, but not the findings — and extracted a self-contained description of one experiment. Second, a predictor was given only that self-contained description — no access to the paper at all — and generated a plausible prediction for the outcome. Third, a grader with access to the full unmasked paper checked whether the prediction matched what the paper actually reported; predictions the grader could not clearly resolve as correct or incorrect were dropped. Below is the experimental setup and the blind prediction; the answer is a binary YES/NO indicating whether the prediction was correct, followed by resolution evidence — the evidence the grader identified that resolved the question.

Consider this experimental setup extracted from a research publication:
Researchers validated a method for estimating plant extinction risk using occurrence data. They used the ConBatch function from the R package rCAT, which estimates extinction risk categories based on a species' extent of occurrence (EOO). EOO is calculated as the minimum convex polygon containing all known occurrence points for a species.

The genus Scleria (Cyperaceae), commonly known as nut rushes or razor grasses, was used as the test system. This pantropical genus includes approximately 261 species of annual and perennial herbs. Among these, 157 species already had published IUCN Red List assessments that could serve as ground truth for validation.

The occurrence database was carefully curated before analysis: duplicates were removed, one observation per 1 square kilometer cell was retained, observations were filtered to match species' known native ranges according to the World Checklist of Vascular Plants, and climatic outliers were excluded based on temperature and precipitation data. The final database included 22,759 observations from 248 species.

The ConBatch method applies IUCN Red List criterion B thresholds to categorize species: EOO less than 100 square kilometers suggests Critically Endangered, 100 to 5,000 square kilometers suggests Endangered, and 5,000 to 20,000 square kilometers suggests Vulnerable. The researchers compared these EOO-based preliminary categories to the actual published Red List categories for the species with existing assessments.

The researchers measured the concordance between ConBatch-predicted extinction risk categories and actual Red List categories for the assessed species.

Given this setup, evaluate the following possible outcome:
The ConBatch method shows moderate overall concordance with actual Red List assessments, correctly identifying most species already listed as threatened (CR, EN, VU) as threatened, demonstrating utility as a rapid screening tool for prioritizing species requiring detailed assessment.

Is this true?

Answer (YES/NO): NO